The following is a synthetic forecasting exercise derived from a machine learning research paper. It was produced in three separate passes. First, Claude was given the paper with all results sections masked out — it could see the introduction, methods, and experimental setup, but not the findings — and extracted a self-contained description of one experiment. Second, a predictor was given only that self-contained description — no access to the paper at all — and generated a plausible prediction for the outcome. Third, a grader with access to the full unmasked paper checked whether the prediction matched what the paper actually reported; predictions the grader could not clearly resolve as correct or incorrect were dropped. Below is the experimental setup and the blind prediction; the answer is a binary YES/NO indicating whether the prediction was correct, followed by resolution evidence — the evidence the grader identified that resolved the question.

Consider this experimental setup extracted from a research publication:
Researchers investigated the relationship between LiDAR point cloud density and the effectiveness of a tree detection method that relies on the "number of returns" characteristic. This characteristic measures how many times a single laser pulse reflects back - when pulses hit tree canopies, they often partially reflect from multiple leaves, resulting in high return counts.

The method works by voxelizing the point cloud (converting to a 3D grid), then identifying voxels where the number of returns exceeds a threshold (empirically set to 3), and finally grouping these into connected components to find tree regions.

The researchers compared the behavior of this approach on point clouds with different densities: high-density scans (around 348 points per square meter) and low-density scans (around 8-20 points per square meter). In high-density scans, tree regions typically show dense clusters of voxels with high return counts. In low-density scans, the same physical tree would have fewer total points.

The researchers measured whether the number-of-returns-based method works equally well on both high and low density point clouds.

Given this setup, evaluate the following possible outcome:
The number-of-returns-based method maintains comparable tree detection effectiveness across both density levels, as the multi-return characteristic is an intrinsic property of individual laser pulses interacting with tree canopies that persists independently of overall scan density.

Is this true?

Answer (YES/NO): NO